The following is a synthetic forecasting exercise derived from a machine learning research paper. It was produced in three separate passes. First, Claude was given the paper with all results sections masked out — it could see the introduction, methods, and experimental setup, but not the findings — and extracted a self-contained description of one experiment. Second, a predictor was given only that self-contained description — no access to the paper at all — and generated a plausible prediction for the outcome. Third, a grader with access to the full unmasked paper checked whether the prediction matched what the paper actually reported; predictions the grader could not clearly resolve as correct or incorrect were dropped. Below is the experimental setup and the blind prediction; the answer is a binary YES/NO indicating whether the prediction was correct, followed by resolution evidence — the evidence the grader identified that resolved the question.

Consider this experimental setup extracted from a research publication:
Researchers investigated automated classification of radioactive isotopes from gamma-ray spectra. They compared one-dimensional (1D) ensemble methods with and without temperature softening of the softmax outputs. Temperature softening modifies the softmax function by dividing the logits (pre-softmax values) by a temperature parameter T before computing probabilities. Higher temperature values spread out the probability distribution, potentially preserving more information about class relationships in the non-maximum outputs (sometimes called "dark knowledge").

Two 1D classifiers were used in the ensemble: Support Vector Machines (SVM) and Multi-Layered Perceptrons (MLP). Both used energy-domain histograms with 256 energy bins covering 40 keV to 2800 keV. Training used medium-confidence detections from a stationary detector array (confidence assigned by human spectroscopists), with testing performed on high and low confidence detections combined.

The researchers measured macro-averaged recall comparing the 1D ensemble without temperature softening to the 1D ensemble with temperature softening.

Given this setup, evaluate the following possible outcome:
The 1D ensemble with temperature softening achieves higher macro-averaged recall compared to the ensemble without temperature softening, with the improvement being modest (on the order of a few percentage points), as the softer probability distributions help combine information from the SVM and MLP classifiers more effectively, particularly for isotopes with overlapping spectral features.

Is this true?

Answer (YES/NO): NO